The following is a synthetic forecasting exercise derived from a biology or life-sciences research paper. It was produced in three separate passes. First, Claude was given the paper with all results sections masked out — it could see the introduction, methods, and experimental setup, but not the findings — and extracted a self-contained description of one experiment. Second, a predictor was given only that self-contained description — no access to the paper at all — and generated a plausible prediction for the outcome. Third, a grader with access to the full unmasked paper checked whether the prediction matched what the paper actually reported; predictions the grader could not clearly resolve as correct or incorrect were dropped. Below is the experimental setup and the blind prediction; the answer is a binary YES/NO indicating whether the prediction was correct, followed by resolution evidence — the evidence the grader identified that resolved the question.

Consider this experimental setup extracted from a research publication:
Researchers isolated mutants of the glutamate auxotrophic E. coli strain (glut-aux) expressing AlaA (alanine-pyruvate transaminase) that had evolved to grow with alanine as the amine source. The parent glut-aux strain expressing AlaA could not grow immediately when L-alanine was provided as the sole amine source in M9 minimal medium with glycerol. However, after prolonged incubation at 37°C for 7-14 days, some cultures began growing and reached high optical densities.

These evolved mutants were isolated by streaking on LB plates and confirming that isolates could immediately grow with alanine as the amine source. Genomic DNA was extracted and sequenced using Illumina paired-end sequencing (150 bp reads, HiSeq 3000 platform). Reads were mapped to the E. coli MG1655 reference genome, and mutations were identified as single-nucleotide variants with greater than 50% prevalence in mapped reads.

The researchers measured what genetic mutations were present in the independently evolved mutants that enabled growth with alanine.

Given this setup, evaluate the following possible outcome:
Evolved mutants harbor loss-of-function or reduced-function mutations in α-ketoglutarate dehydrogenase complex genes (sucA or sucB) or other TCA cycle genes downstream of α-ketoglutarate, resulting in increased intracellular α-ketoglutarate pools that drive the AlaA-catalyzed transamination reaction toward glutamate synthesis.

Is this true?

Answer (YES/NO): NO